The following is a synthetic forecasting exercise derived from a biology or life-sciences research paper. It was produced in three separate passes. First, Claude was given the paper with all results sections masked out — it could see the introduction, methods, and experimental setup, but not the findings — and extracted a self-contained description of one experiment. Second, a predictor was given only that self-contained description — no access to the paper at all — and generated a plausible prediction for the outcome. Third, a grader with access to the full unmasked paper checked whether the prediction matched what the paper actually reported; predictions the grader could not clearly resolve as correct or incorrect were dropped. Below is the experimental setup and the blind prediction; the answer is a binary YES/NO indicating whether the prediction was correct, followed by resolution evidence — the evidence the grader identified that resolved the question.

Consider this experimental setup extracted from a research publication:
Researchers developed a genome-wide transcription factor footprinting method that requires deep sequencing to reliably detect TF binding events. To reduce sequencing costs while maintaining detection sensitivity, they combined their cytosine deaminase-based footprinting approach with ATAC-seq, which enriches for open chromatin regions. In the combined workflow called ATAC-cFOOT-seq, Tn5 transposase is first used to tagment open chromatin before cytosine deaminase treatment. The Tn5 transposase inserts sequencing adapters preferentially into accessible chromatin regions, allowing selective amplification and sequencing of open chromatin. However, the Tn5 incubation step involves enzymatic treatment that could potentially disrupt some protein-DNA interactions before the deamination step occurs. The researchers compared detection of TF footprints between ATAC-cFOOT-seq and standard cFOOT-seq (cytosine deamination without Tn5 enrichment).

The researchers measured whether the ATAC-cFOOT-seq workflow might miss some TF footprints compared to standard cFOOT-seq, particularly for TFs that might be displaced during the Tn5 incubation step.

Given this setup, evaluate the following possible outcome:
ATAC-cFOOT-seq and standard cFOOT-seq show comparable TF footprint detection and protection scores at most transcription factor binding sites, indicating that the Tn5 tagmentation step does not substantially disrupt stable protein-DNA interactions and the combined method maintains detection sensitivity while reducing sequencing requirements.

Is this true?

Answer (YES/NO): YES